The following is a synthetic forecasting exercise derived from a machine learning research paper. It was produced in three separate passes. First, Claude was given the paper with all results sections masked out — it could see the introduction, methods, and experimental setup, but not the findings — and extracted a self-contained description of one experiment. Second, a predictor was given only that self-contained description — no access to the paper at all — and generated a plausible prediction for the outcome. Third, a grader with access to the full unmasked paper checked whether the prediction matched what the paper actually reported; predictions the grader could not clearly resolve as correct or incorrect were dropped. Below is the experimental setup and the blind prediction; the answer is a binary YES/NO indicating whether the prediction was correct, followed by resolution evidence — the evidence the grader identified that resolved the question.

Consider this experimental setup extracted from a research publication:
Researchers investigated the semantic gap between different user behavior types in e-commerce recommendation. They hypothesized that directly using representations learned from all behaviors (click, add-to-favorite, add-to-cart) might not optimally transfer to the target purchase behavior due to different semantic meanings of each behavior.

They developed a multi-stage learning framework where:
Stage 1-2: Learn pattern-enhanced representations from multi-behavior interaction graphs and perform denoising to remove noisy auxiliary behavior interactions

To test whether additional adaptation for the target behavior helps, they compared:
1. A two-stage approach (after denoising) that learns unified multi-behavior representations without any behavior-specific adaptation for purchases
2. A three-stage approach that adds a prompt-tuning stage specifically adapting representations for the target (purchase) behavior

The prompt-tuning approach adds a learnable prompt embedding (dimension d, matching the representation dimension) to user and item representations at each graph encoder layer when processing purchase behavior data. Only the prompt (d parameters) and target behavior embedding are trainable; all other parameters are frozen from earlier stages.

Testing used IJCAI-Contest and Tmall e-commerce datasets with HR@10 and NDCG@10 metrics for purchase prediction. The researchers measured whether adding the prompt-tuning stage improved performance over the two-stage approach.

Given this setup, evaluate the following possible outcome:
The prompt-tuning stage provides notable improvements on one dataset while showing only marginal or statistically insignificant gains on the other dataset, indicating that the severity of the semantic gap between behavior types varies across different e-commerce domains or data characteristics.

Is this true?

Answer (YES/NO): NO